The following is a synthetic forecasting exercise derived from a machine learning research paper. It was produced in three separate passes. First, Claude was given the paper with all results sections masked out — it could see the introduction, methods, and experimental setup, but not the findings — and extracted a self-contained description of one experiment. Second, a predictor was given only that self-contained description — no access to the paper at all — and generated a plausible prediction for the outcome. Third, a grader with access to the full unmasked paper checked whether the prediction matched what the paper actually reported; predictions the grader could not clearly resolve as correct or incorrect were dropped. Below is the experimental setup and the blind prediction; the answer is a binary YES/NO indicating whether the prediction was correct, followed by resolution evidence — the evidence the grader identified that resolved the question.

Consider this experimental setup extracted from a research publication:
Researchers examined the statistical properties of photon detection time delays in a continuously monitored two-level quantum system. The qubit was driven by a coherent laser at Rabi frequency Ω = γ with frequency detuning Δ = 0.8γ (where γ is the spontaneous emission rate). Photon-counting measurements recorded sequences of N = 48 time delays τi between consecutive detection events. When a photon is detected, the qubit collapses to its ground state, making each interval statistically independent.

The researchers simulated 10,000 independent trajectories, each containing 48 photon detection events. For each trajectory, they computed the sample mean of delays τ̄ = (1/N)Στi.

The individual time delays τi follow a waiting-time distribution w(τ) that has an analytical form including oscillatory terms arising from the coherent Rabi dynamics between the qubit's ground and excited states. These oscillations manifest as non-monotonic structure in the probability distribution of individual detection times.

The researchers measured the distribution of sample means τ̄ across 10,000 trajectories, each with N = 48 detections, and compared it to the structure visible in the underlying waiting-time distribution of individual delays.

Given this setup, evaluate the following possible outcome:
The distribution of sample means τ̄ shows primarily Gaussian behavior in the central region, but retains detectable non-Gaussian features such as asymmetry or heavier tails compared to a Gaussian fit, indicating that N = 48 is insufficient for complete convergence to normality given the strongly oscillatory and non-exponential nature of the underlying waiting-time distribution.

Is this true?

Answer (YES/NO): NO